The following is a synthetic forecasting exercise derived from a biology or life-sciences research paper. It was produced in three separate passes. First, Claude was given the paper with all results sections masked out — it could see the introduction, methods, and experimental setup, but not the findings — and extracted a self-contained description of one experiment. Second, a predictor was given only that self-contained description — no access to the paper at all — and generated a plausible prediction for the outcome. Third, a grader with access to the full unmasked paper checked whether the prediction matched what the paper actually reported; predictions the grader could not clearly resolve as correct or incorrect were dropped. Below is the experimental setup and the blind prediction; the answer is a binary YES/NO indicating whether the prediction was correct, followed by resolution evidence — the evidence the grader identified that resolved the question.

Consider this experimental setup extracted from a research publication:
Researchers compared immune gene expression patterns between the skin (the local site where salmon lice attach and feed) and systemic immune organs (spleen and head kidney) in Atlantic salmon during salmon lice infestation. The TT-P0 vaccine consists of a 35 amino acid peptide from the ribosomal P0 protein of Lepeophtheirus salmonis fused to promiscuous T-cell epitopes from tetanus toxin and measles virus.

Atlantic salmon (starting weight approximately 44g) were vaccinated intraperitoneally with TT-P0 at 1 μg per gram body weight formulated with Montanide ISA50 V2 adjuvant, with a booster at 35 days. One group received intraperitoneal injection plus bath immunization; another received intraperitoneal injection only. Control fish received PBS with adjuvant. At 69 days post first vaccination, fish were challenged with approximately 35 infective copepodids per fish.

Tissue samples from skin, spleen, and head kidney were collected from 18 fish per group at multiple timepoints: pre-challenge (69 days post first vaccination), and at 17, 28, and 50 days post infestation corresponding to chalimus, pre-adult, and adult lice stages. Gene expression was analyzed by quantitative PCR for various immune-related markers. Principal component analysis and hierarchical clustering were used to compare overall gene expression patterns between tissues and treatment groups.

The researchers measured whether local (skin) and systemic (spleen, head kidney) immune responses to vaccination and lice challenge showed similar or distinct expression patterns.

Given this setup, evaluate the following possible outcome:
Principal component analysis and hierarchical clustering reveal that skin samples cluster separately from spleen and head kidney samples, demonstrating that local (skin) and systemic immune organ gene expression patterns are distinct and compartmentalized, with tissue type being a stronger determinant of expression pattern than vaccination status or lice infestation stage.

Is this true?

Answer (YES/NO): NO